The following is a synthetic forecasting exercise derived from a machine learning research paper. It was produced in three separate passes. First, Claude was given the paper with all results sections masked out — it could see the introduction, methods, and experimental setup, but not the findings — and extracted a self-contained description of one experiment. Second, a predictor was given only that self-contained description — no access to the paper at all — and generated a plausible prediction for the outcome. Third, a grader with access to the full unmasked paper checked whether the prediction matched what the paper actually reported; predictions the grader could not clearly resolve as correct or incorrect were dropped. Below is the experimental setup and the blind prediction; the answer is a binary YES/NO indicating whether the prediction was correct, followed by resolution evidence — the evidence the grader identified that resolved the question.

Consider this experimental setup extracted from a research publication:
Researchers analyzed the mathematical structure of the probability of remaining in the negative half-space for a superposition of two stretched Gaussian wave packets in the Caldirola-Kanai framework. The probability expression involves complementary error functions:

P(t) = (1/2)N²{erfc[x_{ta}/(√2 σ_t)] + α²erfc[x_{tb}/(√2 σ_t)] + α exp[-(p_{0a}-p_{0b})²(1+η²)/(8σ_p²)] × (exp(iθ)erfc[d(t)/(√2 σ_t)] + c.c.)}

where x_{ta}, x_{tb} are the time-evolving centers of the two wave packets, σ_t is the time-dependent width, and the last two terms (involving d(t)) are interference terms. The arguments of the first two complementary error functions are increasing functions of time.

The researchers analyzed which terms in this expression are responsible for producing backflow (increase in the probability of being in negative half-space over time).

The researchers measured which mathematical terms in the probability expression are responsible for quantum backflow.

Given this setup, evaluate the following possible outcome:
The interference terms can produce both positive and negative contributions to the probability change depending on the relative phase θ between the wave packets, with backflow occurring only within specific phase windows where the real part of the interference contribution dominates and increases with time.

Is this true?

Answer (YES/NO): NO